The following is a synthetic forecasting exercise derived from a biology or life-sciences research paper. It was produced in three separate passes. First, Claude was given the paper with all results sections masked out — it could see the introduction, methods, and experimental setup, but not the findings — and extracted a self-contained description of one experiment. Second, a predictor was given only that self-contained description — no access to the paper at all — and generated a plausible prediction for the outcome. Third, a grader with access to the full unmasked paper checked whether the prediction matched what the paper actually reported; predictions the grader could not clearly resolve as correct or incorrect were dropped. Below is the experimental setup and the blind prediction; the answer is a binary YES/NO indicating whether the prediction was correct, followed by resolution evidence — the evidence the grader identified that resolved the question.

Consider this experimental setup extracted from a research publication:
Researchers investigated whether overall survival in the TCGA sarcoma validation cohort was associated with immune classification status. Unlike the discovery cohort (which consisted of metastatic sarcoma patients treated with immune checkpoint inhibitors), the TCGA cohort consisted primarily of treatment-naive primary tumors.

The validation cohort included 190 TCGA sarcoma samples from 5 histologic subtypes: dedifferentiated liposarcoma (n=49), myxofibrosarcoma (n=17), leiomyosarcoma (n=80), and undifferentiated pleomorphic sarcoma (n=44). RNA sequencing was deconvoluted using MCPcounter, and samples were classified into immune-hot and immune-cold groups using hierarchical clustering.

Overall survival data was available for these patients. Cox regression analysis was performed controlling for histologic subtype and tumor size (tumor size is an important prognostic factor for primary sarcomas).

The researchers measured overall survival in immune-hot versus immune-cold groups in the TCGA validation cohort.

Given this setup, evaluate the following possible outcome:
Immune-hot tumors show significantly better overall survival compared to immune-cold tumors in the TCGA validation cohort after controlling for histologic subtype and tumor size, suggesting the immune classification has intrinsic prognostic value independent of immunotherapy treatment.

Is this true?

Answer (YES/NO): YES